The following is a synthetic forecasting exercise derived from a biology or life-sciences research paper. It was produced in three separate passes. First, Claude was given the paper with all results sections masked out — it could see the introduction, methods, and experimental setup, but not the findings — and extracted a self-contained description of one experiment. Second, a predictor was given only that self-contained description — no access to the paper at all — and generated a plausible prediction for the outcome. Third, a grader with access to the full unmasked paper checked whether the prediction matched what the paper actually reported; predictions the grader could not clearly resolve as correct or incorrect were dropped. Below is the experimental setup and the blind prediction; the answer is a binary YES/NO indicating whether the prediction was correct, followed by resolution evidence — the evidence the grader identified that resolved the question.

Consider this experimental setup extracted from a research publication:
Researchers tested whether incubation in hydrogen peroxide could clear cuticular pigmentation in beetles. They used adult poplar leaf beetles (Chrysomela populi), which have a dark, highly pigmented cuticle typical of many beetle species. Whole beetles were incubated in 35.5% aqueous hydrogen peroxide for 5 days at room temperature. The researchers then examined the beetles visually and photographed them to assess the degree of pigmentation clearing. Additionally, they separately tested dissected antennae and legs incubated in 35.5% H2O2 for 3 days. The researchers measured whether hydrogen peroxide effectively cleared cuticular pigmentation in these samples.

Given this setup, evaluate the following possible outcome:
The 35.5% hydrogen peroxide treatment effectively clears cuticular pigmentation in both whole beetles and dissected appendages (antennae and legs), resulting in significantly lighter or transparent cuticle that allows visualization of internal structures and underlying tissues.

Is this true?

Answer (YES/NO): NO